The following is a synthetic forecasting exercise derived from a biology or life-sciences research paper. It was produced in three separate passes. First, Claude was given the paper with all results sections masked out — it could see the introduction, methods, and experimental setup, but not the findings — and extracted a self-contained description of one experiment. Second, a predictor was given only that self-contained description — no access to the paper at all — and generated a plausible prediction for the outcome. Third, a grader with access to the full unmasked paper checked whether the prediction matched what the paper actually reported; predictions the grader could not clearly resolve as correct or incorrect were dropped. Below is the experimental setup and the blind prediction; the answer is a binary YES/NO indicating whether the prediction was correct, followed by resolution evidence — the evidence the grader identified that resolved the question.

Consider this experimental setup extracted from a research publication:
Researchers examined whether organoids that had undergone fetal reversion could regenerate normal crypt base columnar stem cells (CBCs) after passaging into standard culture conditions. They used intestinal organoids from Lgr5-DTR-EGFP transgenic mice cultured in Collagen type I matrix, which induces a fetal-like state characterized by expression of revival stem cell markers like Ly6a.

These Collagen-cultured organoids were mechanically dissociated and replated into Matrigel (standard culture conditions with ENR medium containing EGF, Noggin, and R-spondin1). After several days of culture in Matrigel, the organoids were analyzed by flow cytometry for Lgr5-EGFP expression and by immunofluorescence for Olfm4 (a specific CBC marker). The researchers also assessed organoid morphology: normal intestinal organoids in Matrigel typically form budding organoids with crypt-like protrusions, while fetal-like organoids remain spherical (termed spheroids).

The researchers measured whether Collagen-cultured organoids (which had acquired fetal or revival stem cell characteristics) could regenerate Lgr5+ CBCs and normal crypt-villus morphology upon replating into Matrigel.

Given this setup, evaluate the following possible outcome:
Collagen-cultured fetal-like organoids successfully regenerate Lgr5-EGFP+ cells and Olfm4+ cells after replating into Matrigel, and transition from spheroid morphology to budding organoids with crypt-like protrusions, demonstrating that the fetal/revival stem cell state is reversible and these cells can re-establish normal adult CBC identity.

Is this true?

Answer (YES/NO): YES